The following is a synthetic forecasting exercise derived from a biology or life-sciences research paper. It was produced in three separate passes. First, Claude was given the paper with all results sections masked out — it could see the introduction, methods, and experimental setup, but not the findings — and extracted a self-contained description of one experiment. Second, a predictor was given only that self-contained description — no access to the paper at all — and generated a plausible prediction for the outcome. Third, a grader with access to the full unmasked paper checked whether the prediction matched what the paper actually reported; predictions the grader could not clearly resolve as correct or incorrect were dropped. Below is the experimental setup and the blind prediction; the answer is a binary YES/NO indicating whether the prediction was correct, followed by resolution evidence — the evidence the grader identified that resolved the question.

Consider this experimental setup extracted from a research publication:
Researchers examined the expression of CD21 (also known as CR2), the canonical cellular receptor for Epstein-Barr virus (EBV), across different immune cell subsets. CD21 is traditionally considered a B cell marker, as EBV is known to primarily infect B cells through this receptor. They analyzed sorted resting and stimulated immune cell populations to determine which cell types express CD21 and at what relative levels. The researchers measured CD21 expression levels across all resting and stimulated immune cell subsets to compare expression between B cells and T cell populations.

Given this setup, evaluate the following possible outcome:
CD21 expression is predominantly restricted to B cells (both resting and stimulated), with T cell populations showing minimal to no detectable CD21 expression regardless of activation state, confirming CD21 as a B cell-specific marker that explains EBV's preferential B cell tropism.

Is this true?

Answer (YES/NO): NO